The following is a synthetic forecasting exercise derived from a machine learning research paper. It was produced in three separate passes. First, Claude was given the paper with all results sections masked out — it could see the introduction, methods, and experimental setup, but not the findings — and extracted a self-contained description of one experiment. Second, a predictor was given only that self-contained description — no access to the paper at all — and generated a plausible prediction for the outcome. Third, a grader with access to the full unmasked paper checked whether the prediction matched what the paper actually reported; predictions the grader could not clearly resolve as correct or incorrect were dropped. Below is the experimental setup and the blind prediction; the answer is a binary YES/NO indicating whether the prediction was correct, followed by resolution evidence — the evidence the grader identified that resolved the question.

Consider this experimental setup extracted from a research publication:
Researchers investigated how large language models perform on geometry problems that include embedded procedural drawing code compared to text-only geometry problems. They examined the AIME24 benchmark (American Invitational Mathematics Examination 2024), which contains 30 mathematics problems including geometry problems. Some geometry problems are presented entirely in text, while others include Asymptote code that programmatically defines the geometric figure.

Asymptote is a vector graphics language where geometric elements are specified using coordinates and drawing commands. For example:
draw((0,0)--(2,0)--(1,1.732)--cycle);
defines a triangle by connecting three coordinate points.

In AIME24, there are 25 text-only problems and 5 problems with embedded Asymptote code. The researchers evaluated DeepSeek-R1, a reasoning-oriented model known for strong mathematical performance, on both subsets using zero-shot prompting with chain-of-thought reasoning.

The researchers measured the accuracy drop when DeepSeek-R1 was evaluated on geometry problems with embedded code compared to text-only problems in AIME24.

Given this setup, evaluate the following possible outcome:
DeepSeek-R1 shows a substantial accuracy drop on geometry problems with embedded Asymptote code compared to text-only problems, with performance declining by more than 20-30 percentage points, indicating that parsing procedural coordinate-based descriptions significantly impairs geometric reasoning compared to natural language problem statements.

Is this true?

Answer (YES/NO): NO